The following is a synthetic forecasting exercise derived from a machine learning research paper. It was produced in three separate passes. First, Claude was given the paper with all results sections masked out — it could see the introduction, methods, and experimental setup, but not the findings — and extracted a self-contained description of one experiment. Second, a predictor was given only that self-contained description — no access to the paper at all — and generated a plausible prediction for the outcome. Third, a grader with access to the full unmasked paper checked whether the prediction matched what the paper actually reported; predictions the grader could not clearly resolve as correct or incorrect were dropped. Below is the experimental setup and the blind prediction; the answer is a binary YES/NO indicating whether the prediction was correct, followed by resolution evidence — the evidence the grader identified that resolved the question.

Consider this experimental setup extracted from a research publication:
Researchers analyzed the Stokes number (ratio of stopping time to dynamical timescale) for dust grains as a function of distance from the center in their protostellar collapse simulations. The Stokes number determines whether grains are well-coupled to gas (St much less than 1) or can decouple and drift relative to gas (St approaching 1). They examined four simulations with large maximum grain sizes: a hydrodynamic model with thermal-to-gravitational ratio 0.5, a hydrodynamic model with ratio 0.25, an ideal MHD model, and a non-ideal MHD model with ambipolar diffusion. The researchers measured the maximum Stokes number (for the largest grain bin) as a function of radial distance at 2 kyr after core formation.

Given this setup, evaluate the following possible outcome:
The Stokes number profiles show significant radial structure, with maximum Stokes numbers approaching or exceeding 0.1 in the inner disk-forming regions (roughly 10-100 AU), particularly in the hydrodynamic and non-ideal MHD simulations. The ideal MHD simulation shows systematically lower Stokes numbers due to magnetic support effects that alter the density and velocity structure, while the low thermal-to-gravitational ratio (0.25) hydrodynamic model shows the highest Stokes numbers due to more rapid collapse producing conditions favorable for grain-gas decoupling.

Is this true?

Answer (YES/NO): NO